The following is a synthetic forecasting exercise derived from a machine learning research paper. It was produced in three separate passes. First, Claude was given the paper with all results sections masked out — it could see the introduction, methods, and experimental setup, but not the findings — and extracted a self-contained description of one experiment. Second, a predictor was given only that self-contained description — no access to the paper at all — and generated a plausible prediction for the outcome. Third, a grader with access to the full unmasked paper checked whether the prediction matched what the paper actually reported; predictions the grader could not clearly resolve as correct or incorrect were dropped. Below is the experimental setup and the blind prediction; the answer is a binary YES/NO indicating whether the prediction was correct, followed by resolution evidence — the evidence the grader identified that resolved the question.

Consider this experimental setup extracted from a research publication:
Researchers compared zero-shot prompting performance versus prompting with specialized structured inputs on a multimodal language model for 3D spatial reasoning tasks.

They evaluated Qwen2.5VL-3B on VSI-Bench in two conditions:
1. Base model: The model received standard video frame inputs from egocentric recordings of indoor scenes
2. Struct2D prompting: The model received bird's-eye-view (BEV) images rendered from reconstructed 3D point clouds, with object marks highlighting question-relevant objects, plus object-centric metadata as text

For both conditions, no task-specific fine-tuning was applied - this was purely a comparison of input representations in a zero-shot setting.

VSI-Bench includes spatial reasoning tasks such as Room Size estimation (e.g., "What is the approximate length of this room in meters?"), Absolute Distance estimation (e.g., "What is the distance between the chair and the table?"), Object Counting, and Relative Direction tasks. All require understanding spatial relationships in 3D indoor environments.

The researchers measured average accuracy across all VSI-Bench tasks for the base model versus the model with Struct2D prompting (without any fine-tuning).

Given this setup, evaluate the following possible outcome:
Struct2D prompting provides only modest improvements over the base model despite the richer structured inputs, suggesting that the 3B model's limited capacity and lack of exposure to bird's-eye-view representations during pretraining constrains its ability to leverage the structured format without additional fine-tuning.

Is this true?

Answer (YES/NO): NO